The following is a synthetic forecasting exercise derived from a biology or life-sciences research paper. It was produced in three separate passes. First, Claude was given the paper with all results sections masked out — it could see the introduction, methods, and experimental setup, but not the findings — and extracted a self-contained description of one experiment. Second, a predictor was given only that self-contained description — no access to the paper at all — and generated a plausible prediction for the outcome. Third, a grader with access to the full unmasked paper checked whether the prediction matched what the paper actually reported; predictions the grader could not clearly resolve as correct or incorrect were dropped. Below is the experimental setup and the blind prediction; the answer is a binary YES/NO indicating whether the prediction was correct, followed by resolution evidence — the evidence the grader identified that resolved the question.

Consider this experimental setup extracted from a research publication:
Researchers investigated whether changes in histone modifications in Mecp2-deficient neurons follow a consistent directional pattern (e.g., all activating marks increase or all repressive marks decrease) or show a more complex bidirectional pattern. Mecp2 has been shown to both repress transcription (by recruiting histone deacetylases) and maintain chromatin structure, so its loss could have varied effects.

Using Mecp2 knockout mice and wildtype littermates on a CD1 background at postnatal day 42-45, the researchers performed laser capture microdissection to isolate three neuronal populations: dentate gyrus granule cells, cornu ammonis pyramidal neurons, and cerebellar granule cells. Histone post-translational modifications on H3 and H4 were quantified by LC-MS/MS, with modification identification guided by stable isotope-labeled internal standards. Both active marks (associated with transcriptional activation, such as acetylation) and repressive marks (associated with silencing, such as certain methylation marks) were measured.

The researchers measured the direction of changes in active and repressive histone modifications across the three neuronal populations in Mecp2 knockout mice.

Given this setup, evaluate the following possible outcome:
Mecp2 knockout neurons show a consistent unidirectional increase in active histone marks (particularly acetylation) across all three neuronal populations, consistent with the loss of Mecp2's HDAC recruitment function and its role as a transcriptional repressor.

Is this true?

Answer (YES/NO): NO